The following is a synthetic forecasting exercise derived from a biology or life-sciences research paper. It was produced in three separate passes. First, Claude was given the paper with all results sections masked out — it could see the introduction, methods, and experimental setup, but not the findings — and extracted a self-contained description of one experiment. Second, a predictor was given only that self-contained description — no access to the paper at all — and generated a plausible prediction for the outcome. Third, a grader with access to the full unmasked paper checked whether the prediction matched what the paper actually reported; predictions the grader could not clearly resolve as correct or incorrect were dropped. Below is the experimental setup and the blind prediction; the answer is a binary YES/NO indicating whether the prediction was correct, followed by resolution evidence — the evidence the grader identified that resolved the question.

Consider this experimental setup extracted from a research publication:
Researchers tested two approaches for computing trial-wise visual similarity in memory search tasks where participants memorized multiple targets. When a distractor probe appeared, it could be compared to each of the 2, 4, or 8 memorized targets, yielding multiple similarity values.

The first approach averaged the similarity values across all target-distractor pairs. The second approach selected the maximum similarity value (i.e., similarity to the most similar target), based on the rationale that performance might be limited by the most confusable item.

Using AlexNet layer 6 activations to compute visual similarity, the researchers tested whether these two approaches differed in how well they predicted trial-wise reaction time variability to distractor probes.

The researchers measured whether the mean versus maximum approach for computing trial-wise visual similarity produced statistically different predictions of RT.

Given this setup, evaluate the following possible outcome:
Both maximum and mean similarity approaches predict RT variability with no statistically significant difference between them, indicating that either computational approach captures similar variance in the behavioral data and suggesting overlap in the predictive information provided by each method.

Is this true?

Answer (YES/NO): YES